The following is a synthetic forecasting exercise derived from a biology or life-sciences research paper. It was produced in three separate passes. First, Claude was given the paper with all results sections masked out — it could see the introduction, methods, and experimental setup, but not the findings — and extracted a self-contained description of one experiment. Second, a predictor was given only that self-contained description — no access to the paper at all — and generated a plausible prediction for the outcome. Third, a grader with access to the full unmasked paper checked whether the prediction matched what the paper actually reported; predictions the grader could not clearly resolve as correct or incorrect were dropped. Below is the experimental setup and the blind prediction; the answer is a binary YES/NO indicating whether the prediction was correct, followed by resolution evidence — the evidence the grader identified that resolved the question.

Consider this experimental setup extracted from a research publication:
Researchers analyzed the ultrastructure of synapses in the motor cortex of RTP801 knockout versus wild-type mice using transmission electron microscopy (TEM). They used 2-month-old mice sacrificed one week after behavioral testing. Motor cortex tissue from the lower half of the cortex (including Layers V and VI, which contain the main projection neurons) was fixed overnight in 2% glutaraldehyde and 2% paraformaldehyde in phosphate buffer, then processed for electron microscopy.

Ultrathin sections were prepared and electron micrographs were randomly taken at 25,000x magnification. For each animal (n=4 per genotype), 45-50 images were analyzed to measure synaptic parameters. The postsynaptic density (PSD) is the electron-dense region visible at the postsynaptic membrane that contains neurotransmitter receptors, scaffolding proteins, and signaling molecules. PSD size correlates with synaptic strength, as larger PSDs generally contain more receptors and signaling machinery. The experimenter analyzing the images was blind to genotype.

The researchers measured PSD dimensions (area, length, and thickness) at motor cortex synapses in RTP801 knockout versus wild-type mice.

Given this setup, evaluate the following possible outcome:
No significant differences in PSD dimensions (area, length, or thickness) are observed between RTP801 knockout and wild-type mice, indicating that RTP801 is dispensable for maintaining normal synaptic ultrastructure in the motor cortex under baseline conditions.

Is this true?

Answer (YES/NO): NO